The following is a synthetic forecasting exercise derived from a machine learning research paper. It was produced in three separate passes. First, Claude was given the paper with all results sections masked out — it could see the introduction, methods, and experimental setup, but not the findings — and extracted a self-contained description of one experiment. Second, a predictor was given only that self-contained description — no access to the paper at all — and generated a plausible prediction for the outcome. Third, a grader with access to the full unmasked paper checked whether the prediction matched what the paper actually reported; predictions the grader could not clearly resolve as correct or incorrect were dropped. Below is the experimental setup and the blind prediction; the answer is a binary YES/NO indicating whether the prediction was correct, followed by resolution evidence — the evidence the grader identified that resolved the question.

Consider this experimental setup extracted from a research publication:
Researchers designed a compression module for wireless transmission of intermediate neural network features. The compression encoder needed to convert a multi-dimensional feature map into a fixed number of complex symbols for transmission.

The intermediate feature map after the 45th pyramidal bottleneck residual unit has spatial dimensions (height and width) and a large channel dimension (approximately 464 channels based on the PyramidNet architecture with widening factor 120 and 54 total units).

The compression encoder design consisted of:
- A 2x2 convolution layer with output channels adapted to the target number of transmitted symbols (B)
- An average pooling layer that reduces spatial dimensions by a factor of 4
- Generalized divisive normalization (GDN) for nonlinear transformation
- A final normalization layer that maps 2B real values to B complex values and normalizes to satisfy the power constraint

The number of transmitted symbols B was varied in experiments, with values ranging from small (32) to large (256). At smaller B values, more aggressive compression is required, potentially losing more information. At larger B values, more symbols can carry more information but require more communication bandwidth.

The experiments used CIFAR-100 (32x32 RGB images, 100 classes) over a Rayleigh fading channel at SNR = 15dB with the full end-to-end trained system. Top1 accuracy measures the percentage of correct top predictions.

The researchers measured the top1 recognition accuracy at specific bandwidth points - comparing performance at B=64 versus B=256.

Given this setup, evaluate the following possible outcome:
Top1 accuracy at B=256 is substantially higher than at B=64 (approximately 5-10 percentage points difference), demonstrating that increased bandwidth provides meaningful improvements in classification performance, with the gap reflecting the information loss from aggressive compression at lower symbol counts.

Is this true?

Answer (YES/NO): NO